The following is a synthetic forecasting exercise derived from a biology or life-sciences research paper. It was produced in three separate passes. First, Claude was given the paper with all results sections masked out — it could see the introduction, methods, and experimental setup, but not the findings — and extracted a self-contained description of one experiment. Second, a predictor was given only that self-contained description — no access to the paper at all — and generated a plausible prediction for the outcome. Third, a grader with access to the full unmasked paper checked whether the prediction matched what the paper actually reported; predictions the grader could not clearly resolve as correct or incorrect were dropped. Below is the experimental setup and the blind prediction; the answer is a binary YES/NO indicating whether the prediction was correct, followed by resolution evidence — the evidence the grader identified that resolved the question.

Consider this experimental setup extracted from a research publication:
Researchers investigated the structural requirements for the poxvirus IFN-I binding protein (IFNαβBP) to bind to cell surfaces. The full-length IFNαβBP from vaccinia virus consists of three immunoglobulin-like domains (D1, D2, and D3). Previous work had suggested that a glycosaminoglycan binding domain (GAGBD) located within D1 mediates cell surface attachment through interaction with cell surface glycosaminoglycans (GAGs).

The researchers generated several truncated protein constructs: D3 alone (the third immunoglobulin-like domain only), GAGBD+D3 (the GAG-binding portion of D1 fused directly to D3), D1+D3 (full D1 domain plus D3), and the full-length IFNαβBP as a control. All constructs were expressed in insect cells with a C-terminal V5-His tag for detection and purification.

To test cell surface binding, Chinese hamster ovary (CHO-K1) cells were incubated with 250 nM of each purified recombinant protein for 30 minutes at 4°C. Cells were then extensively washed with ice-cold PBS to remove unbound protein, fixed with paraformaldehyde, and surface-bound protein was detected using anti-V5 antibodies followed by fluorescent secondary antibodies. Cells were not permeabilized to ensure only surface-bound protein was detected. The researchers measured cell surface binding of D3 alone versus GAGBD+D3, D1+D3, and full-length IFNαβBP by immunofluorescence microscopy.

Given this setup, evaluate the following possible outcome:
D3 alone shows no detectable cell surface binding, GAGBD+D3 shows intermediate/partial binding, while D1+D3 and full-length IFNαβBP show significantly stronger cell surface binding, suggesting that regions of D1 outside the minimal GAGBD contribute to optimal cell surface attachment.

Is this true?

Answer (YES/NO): YES